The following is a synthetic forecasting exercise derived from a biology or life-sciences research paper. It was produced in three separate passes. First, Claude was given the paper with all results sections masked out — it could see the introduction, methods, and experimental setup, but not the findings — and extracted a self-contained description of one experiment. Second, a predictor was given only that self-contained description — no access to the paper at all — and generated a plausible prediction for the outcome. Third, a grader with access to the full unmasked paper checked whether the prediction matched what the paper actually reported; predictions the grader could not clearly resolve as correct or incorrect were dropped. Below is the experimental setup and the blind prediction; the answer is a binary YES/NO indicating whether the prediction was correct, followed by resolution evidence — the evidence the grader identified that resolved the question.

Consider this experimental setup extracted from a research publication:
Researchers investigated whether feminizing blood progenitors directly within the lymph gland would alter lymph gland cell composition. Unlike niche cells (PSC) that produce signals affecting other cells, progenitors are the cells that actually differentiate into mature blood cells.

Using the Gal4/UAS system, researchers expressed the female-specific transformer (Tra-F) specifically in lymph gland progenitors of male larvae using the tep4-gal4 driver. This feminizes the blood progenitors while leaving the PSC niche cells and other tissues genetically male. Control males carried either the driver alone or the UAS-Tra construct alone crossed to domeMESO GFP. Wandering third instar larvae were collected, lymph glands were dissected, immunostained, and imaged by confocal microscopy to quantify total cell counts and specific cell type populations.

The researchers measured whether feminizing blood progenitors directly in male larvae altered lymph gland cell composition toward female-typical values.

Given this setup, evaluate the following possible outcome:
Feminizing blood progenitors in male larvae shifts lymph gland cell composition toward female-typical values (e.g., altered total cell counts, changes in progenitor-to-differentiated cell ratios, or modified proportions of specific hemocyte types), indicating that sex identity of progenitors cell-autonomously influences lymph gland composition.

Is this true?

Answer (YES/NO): NO